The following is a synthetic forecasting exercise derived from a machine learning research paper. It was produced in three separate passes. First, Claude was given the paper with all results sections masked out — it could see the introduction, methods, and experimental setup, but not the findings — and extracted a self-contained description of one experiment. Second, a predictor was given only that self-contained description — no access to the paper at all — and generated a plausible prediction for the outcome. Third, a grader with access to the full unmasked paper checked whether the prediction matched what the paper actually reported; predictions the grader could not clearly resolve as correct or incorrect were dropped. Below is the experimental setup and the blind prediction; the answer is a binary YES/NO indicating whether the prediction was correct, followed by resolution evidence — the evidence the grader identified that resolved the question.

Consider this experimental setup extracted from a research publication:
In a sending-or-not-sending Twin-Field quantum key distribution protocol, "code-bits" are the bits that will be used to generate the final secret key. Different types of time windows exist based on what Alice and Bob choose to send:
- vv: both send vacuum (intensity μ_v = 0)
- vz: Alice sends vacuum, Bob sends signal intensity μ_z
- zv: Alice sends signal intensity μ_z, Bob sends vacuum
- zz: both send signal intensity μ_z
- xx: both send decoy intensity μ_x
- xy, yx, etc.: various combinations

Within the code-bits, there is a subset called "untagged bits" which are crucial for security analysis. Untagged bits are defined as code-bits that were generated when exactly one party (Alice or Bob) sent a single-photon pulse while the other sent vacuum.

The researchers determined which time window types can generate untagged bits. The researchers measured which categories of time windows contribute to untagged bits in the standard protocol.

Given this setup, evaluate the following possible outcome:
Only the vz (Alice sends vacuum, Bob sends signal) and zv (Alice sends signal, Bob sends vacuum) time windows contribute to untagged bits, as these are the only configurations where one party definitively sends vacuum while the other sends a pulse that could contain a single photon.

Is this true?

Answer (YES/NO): YES